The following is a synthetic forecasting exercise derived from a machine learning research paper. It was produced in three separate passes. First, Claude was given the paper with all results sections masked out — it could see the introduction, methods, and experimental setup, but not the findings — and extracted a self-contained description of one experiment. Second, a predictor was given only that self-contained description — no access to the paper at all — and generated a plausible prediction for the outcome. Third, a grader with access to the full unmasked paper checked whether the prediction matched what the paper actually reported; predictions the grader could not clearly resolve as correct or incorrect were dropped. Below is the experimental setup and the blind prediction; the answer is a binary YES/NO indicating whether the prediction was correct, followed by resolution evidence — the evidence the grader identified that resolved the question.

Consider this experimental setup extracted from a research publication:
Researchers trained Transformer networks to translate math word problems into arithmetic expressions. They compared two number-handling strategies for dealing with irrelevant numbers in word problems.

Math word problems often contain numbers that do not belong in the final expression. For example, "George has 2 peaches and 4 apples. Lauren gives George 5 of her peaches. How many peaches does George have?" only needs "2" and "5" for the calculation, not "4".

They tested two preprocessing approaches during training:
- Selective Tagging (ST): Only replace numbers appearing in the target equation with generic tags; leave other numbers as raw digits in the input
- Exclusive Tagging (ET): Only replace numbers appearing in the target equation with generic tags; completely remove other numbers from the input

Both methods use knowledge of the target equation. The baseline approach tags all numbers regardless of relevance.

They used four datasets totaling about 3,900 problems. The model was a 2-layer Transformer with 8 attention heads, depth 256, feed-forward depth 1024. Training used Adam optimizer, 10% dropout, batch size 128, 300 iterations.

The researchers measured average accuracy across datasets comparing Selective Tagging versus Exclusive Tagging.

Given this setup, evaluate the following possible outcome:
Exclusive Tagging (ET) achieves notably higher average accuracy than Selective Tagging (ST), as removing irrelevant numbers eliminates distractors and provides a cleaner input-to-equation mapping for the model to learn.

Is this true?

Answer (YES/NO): NO